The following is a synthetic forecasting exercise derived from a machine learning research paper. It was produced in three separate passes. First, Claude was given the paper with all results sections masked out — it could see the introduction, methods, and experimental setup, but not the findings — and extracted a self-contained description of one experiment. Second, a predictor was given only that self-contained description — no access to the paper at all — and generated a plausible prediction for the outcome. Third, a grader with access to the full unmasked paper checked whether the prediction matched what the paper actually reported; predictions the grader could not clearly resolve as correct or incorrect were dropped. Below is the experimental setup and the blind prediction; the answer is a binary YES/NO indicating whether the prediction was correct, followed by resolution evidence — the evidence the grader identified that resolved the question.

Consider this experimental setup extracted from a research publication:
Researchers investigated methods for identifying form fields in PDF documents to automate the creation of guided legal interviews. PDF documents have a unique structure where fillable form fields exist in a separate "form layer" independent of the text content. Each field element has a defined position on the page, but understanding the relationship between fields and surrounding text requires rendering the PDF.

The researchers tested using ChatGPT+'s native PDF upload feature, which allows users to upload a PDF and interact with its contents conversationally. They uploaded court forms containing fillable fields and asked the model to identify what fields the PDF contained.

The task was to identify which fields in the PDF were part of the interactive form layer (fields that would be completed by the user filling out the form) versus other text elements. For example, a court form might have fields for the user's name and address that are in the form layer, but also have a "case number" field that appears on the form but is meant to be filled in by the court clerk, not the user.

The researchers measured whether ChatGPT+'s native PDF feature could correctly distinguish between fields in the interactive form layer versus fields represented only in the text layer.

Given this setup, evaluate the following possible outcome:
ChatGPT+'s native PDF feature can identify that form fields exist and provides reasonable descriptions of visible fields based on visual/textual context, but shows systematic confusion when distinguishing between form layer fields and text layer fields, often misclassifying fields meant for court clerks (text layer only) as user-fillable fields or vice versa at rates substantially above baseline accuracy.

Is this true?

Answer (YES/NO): NO